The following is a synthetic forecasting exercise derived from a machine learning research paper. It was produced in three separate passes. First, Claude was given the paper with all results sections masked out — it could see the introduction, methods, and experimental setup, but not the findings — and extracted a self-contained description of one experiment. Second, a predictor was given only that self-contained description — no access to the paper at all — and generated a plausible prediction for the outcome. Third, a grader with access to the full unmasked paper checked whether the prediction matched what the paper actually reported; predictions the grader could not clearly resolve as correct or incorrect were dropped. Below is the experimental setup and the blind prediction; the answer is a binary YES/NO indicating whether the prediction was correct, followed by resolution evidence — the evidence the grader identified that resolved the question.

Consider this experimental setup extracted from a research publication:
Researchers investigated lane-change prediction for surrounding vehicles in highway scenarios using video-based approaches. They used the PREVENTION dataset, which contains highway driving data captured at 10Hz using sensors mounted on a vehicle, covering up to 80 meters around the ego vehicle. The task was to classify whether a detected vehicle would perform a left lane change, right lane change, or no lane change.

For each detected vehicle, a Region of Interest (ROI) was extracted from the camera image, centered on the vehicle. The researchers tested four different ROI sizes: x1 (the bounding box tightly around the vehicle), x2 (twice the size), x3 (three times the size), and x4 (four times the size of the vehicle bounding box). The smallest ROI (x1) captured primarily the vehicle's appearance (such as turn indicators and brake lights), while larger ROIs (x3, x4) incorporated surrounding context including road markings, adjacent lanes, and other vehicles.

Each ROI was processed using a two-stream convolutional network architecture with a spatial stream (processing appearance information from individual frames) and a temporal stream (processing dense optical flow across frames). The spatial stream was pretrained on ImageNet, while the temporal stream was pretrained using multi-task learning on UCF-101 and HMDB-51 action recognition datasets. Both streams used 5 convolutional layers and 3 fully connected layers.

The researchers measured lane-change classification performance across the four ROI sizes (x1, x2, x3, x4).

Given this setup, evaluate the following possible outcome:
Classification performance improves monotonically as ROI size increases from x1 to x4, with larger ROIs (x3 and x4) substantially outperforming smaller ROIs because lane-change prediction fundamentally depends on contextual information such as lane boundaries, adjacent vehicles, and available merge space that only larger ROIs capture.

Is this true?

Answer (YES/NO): NO